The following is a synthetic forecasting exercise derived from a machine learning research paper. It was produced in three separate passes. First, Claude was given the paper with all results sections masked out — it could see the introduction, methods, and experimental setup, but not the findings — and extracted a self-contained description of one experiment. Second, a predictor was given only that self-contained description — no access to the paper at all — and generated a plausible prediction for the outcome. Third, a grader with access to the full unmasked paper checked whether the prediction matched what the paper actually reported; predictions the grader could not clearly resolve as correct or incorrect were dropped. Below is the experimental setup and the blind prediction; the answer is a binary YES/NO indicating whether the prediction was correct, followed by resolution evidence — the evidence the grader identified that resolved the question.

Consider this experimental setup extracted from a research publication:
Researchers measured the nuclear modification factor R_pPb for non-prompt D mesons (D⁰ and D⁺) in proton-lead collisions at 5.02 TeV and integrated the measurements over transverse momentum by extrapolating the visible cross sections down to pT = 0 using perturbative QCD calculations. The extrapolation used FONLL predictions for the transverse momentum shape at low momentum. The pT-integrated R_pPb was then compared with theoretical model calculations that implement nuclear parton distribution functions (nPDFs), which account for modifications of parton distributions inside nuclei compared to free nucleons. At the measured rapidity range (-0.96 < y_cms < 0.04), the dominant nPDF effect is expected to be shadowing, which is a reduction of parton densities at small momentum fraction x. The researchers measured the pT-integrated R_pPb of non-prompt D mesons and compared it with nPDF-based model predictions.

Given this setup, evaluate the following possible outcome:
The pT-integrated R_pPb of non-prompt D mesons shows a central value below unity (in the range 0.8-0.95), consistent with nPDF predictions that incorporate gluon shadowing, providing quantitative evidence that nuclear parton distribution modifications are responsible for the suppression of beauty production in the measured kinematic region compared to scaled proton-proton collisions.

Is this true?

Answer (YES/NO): NO